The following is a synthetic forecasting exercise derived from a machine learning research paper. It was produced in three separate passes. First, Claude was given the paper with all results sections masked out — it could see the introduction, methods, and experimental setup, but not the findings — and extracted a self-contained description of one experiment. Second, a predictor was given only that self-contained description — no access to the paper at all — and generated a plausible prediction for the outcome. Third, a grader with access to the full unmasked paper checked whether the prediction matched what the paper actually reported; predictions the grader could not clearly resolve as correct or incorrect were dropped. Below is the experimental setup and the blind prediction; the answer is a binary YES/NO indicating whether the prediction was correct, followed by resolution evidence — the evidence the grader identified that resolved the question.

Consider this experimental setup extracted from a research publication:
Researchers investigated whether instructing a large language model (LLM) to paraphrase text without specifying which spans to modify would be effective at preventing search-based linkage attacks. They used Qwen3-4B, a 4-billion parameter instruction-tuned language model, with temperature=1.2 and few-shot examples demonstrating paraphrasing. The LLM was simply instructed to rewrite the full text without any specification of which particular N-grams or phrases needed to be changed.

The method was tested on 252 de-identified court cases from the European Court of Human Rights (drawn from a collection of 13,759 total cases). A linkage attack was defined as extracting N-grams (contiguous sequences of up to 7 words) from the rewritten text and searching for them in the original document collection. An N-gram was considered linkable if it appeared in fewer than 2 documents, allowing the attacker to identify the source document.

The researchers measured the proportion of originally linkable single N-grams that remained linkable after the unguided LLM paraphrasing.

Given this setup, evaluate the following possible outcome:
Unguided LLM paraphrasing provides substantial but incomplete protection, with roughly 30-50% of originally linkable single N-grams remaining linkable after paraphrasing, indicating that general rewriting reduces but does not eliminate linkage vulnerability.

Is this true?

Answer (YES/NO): NO